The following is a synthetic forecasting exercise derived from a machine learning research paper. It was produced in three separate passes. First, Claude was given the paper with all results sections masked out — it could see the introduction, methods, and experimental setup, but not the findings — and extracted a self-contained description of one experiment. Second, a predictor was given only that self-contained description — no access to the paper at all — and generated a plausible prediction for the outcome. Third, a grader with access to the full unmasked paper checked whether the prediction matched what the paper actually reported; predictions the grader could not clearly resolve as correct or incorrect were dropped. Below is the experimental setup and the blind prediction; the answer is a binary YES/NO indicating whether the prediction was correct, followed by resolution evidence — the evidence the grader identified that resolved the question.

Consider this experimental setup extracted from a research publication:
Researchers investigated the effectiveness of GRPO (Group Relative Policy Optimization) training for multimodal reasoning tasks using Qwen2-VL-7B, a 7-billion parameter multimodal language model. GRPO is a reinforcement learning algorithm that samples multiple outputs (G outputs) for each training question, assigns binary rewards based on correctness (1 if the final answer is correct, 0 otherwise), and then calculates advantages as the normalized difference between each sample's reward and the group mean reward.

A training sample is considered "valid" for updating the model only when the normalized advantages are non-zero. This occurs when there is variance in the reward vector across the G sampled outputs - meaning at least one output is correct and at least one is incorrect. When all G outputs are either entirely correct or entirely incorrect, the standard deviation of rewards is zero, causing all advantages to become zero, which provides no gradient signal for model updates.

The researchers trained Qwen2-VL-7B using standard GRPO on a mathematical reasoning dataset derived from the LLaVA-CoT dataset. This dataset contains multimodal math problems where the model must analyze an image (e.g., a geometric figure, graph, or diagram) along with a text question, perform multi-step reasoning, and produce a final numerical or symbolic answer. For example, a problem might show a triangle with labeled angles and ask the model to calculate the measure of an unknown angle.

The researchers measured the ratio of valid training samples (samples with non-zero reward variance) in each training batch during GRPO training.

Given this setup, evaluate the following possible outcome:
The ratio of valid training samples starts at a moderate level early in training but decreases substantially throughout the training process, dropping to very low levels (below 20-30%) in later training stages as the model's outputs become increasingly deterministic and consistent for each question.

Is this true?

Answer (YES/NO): NO